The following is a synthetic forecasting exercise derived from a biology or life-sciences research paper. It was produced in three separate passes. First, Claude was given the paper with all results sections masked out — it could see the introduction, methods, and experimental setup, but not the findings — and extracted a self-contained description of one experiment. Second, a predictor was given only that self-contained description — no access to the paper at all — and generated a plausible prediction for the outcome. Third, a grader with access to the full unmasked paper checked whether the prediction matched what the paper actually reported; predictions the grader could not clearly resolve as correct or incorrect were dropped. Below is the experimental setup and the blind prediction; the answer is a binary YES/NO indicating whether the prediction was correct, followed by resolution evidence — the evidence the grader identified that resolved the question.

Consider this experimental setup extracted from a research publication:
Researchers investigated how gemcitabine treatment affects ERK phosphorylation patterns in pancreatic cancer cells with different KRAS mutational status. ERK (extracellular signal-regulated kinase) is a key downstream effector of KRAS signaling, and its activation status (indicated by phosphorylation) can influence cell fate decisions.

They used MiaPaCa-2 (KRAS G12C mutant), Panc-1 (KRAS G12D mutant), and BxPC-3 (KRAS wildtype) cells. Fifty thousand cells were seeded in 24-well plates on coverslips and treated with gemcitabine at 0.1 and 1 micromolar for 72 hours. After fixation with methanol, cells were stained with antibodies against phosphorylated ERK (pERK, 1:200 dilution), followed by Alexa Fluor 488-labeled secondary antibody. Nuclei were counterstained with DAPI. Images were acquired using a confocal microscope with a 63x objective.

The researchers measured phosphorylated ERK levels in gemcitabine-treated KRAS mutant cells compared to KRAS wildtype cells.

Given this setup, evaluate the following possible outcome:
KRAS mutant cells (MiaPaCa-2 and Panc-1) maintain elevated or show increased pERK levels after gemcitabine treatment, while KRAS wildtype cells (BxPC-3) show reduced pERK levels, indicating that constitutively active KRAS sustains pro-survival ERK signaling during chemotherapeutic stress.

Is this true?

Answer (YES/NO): NO